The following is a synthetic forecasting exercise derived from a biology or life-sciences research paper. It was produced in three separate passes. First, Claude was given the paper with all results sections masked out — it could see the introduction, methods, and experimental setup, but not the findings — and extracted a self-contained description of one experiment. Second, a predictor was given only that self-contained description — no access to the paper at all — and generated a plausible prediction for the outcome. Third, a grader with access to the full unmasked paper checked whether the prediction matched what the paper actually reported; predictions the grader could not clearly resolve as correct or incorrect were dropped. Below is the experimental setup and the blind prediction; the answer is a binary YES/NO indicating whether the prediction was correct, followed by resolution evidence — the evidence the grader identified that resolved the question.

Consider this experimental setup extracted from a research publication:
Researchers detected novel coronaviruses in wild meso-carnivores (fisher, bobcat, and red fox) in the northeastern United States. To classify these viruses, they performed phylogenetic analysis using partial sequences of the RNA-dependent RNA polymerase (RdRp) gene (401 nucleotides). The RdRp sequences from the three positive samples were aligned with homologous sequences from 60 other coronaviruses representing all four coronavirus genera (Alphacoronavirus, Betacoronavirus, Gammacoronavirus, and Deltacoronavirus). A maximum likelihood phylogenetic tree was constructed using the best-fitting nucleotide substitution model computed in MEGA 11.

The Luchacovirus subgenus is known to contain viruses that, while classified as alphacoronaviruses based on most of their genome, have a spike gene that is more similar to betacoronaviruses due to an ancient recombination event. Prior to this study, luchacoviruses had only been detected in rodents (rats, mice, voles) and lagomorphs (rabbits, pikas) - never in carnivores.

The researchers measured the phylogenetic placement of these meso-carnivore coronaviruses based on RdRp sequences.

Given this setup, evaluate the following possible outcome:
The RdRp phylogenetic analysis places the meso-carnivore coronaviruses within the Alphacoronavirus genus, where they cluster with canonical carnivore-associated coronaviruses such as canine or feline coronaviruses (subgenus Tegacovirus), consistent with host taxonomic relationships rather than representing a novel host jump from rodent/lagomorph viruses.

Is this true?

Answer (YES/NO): NO